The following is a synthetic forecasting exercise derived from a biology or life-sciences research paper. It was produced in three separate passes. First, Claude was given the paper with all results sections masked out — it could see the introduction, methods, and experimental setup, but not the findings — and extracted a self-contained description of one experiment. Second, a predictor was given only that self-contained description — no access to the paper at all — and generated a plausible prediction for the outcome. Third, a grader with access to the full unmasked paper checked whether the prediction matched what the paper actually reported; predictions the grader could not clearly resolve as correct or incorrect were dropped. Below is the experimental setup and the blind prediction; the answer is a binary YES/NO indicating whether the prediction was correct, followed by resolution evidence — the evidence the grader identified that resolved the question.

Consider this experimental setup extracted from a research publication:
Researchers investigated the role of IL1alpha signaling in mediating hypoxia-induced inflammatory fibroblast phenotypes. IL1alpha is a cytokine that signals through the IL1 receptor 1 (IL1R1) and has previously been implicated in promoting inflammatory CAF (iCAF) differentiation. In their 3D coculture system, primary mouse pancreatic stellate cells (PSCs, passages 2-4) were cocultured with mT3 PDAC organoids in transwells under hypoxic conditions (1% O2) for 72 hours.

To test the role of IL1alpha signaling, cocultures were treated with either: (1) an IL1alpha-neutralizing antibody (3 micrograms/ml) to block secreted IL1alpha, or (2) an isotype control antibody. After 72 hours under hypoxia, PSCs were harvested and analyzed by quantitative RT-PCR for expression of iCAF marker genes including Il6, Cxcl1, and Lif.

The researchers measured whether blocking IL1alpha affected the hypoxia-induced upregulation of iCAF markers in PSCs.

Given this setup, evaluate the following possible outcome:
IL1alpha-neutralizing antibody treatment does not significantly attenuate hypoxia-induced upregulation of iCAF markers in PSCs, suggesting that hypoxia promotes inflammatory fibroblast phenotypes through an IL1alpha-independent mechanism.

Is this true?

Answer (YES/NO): NO